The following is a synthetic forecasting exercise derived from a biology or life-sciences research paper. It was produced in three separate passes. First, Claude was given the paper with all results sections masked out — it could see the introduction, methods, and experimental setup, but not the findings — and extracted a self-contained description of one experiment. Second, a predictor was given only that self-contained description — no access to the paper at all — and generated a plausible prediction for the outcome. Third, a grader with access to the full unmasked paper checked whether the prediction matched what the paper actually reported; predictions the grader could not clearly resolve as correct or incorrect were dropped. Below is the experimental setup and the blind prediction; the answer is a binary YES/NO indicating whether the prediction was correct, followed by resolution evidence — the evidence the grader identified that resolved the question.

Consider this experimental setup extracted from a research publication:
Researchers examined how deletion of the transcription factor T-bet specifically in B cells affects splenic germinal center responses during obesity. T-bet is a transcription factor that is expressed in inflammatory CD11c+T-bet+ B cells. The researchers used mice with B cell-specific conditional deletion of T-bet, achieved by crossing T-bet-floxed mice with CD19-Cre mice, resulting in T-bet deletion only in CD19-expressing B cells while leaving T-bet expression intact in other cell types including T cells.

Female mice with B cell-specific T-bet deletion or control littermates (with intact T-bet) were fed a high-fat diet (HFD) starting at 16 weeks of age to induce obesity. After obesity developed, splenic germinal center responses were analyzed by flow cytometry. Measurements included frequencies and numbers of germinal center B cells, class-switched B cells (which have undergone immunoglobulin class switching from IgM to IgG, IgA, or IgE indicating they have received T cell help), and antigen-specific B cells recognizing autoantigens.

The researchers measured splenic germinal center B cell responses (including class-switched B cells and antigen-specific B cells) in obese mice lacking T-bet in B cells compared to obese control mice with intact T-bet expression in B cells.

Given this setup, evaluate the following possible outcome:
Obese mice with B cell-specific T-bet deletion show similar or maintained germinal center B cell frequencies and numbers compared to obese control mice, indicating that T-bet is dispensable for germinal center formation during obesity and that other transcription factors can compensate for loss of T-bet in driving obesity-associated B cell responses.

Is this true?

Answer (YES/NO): NO